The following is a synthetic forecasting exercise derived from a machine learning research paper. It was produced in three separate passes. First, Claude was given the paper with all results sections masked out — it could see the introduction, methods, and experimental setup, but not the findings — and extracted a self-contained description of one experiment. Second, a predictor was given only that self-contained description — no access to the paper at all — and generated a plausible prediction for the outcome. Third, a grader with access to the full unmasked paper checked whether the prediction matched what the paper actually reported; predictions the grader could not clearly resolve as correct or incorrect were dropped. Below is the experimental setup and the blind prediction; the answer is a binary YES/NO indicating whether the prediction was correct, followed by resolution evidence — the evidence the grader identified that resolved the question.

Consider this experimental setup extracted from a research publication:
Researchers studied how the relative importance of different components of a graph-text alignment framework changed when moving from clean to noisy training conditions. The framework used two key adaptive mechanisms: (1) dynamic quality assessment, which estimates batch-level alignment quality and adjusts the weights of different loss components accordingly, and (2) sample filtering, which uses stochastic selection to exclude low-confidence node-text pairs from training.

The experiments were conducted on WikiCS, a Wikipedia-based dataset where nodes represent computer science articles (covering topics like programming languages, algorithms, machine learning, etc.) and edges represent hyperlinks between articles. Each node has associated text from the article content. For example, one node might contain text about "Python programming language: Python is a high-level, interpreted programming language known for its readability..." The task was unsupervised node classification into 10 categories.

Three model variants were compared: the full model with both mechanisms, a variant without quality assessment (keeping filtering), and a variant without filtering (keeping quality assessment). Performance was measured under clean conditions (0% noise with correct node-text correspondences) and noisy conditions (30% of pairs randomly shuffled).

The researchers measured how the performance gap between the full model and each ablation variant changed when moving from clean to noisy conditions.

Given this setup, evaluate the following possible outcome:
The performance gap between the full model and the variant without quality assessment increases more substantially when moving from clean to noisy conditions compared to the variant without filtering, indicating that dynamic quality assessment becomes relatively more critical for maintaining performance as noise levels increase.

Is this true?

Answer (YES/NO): YES